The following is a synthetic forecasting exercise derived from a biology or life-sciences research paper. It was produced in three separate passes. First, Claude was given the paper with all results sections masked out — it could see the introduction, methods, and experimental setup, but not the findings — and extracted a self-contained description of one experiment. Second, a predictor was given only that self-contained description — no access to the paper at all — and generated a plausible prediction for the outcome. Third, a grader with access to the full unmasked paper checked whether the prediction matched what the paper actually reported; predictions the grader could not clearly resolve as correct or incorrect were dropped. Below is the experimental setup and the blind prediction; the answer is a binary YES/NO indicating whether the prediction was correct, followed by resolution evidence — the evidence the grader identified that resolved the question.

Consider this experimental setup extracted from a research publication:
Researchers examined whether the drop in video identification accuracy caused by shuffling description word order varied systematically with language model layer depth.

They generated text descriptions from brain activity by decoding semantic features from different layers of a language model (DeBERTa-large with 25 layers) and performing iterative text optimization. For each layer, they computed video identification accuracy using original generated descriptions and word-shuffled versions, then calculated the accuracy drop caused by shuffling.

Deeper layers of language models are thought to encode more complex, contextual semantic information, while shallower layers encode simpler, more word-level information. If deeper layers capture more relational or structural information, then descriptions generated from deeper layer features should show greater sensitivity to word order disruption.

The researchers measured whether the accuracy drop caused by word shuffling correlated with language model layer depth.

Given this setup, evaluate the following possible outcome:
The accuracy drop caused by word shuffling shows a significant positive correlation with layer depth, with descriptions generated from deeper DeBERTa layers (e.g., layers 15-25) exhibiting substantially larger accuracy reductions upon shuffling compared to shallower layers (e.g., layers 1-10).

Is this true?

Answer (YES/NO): YES